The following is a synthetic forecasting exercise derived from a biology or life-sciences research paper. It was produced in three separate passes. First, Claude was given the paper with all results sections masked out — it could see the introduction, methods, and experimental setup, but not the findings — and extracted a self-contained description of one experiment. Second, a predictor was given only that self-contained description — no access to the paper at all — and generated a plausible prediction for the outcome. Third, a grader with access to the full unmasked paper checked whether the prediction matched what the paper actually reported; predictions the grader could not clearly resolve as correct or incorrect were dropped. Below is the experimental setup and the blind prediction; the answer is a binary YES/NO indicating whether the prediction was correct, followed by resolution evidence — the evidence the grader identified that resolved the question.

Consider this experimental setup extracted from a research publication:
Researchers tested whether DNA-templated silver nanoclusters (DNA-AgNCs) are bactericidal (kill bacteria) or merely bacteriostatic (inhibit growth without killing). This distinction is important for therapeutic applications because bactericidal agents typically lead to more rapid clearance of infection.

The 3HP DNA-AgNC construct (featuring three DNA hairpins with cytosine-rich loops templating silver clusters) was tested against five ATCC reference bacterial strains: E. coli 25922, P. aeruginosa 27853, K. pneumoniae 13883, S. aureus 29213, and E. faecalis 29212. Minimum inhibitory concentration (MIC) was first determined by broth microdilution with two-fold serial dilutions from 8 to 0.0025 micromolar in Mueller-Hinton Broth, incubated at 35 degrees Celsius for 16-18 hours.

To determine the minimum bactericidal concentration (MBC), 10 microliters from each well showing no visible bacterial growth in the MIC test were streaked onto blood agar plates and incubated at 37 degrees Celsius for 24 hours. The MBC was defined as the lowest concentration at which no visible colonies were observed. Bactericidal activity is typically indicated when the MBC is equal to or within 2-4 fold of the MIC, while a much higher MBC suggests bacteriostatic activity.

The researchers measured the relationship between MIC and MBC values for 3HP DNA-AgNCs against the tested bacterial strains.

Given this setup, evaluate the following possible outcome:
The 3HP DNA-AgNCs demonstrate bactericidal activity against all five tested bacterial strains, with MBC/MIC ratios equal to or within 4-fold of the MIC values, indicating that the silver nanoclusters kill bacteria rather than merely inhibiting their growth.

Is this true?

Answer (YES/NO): YES